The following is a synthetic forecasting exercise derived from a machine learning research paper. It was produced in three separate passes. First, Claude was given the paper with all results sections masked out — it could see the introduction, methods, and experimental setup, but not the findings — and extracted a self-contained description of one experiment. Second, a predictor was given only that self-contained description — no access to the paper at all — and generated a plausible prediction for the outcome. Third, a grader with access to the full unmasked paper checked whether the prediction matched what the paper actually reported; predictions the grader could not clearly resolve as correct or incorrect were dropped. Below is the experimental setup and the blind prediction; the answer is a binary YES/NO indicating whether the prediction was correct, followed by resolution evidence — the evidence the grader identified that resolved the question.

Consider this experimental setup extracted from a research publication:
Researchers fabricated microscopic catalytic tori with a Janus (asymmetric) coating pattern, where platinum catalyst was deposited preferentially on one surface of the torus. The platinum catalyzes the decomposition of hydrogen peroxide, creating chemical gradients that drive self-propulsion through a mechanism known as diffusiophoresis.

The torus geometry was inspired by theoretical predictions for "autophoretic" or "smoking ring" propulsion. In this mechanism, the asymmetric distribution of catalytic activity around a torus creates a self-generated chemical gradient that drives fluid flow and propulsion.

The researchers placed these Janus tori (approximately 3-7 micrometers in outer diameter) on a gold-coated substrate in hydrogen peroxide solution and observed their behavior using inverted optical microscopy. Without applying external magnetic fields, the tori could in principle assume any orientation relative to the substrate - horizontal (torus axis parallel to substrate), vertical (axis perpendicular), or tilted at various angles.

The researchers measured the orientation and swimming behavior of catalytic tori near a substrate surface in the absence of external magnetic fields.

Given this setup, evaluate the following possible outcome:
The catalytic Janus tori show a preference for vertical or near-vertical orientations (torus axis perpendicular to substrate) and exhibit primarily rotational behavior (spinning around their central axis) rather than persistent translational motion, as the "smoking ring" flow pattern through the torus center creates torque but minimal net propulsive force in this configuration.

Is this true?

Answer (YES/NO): NO